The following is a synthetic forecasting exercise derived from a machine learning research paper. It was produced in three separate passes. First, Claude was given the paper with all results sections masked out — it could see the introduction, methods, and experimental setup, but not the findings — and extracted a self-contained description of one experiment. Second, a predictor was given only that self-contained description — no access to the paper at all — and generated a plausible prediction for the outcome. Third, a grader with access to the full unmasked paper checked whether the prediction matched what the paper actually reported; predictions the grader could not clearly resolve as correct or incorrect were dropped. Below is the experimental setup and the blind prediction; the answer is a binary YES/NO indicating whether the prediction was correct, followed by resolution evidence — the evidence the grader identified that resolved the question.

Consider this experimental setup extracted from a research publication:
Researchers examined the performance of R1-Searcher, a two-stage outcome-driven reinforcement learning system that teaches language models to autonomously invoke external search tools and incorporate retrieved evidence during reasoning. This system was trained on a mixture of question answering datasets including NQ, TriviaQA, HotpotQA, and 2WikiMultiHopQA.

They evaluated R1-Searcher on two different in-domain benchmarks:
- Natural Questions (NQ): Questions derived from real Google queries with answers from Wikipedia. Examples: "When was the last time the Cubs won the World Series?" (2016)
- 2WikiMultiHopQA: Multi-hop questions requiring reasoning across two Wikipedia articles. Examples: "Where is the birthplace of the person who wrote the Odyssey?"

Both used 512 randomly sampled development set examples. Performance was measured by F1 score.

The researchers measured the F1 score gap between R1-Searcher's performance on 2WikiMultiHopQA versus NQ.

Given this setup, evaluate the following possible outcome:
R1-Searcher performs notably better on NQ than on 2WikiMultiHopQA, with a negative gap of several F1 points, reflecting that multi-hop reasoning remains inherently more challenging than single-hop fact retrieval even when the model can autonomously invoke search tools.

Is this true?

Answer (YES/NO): NO